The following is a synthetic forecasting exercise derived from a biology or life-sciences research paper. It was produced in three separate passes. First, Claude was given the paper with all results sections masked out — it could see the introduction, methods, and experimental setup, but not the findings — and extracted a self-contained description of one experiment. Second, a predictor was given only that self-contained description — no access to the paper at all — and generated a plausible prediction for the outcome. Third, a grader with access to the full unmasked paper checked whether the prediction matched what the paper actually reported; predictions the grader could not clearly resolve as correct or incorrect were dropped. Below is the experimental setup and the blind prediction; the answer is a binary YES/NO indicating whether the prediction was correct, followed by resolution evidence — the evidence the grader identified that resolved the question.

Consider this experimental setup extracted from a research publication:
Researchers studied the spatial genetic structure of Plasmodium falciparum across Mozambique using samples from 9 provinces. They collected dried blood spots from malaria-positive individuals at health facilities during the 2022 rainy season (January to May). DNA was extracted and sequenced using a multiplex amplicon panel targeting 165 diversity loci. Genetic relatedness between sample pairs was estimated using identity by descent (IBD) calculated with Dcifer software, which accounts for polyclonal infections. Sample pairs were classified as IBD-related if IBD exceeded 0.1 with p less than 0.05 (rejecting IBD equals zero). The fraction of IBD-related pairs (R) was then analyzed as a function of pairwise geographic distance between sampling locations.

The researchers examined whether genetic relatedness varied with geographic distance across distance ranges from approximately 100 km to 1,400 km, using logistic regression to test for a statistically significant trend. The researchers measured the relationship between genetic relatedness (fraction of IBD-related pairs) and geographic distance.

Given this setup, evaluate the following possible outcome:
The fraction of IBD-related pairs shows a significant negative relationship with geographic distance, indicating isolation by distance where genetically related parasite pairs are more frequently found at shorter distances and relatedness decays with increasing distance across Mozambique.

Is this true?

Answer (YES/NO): YES